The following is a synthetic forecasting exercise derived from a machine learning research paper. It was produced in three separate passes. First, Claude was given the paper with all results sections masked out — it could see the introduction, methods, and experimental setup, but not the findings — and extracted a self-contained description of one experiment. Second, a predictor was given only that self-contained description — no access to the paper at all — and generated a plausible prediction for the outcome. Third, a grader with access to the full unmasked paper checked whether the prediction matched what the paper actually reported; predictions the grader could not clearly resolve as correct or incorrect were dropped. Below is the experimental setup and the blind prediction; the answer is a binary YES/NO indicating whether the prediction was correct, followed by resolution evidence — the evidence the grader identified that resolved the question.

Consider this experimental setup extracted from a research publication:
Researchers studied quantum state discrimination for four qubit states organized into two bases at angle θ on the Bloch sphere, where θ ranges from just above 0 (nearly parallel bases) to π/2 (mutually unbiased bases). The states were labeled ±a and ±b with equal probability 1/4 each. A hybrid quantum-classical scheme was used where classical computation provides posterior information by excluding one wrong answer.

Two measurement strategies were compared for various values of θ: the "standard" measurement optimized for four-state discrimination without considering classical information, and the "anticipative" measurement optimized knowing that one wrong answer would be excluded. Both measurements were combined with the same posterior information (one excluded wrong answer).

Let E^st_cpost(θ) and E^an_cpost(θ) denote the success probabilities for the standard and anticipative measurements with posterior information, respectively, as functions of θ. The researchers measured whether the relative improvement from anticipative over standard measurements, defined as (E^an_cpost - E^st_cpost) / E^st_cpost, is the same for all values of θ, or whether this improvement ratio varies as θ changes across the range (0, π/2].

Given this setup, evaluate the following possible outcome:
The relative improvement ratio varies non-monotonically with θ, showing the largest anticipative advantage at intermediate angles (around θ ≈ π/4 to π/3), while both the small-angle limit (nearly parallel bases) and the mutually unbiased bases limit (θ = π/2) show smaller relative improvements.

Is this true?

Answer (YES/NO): NO